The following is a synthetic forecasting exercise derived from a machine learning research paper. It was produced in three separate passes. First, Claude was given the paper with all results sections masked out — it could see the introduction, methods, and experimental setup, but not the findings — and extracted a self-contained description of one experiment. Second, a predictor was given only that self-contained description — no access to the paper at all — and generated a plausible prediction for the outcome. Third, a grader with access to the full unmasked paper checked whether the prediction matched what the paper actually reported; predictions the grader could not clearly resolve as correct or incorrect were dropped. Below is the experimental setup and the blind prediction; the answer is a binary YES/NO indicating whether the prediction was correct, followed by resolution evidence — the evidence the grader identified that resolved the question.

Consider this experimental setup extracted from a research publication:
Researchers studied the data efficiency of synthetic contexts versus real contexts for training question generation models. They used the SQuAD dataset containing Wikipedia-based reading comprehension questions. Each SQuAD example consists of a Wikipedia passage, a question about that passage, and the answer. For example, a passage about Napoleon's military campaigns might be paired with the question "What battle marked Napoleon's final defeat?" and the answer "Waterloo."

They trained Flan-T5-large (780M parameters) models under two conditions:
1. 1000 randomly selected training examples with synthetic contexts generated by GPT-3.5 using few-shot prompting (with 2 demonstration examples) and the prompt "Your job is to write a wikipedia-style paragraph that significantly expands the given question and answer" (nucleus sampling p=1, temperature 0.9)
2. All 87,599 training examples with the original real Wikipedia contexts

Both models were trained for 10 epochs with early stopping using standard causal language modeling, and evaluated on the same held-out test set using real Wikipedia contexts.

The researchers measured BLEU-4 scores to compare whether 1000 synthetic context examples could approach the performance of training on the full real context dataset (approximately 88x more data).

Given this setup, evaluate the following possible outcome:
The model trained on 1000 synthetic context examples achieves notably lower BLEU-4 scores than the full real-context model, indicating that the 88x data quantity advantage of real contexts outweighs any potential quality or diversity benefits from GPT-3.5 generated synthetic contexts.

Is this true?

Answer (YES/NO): NO